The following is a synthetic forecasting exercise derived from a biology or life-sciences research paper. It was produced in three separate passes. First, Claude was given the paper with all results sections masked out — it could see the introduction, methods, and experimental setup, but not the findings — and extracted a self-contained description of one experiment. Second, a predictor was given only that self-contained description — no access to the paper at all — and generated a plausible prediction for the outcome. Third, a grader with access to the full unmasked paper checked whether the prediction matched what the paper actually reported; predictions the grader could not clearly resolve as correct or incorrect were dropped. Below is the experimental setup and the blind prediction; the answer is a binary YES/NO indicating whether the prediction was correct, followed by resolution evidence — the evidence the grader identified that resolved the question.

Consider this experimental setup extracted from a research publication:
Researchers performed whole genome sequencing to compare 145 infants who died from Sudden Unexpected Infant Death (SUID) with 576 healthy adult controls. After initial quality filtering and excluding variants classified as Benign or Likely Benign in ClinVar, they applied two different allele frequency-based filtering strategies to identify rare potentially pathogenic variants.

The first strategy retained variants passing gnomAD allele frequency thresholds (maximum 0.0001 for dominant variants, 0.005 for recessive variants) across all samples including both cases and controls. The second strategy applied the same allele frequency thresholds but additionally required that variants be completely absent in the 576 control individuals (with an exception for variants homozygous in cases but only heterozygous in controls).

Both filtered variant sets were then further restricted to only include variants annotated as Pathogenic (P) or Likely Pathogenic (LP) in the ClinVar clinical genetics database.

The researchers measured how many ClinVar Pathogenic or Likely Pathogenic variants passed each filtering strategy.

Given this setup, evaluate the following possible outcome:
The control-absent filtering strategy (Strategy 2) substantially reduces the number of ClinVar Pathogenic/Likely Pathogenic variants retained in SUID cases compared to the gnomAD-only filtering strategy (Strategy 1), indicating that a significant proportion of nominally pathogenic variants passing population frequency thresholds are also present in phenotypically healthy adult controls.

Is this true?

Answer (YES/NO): YES